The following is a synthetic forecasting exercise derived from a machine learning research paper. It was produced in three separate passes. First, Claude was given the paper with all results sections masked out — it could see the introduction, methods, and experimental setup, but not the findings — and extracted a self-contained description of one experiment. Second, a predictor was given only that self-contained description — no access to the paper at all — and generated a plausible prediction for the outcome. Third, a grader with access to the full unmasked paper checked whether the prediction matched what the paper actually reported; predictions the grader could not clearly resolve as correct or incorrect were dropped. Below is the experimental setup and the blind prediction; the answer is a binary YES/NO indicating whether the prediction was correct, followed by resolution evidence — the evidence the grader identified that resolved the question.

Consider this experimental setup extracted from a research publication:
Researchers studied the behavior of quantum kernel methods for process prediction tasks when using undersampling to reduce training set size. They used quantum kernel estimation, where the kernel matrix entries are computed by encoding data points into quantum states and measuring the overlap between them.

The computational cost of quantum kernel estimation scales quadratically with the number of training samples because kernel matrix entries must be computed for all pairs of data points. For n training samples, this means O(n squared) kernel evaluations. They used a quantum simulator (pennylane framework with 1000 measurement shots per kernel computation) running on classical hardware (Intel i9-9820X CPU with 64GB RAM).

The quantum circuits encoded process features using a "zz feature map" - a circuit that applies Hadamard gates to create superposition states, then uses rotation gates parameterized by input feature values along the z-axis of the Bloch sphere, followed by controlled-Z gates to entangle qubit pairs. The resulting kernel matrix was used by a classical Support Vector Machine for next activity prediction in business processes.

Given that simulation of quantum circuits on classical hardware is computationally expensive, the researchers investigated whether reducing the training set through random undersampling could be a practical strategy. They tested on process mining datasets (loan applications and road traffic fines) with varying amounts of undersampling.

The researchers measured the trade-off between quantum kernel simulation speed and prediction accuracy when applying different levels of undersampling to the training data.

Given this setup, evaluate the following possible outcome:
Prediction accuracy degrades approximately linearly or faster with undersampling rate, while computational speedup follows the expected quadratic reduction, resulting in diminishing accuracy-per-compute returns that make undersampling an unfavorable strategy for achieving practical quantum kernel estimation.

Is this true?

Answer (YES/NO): NO